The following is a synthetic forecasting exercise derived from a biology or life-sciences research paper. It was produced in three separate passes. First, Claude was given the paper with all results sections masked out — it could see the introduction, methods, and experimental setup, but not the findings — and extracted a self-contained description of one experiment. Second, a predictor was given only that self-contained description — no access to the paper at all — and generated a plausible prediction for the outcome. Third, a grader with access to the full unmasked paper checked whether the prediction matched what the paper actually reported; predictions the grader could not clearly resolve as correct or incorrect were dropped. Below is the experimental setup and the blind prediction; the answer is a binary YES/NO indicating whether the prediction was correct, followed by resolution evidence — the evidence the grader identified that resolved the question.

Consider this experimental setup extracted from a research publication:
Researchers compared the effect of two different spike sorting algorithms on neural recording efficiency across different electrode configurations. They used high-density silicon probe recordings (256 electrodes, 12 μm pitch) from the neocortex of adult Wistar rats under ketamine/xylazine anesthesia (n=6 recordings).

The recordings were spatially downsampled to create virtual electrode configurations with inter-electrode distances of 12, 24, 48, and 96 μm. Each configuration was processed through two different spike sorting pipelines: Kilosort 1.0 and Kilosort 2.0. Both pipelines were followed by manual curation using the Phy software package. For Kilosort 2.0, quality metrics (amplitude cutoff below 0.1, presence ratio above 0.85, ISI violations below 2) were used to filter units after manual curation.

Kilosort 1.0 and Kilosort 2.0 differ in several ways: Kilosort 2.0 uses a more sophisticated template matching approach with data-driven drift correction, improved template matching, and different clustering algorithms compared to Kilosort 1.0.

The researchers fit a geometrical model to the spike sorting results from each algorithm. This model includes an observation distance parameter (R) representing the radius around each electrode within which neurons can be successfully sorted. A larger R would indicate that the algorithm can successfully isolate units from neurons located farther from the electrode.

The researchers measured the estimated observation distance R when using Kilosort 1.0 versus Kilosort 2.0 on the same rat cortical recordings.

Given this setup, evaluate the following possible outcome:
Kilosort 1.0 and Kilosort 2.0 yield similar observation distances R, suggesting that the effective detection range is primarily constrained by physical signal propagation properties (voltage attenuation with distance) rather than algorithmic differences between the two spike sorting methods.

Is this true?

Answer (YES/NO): YES